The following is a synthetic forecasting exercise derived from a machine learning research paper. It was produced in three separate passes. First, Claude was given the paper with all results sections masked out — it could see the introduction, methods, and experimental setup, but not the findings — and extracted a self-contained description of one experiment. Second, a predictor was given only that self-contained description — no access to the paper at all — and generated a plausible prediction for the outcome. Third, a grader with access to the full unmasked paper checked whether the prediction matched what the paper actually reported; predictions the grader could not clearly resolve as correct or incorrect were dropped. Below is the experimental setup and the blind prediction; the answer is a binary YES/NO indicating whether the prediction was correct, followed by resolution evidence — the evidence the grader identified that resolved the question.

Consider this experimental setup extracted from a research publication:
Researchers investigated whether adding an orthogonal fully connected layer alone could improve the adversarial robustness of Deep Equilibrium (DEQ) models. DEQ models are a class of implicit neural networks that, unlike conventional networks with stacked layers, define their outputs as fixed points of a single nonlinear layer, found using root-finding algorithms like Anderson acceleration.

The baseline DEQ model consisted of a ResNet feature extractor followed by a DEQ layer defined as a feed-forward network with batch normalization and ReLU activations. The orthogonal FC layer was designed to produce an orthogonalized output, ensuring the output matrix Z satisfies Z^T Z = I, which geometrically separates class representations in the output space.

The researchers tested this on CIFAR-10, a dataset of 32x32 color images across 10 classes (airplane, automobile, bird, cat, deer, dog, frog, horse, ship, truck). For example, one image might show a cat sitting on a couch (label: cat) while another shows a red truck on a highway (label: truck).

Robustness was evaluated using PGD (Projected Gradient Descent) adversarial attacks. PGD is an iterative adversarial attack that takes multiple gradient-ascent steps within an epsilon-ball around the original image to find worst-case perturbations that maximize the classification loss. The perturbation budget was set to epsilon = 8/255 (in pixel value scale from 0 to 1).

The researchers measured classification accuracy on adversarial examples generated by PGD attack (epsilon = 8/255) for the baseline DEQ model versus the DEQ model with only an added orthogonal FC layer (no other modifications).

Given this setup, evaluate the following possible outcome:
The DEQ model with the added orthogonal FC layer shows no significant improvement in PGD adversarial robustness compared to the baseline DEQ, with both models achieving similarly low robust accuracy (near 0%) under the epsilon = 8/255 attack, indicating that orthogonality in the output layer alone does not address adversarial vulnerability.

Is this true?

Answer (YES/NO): NO